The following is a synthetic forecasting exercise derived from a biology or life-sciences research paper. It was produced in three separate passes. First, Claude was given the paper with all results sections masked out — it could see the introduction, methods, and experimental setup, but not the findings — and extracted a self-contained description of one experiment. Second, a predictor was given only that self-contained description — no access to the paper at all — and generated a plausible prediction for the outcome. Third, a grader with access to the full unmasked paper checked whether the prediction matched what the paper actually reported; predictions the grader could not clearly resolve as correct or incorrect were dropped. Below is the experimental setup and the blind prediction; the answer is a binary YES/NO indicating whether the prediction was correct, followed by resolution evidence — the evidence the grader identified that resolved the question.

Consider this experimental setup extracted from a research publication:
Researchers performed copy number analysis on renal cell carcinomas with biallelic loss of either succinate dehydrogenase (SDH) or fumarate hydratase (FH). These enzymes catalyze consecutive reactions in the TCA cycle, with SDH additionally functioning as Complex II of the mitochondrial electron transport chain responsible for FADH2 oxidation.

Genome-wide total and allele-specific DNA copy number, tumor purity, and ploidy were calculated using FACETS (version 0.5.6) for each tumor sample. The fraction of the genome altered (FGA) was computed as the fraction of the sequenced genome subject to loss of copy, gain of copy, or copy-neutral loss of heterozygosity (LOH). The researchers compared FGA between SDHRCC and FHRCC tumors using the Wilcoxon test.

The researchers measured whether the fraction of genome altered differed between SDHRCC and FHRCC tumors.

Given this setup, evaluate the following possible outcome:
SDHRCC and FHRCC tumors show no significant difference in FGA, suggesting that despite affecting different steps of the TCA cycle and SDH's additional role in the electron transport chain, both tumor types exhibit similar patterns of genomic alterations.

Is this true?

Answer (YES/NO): NO